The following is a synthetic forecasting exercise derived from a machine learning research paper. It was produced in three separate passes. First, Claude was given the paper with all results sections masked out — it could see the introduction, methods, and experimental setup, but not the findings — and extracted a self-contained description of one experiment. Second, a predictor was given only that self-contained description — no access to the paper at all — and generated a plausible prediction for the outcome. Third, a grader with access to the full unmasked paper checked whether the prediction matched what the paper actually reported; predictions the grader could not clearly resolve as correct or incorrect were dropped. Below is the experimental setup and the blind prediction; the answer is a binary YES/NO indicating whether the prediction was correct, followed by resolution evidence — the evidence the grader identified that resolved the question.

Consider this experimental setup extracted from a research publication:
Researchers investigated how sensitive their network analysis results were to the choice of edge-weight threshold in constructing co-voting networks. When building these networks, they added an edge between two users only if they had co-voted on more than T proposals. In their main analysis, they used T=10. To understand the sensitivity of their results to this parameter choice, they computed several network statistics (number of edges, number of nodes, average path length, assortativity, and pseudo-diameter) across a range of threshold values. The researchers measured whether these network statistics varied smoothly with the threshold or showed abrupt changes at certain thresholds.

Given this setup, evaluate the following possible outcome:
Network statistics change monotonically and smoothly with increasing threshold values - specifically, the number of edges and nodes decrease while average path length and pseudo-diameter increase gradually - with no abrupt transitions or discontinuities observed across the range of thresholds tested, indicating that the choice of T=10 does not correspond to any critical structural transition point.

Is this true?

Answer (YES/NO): NO